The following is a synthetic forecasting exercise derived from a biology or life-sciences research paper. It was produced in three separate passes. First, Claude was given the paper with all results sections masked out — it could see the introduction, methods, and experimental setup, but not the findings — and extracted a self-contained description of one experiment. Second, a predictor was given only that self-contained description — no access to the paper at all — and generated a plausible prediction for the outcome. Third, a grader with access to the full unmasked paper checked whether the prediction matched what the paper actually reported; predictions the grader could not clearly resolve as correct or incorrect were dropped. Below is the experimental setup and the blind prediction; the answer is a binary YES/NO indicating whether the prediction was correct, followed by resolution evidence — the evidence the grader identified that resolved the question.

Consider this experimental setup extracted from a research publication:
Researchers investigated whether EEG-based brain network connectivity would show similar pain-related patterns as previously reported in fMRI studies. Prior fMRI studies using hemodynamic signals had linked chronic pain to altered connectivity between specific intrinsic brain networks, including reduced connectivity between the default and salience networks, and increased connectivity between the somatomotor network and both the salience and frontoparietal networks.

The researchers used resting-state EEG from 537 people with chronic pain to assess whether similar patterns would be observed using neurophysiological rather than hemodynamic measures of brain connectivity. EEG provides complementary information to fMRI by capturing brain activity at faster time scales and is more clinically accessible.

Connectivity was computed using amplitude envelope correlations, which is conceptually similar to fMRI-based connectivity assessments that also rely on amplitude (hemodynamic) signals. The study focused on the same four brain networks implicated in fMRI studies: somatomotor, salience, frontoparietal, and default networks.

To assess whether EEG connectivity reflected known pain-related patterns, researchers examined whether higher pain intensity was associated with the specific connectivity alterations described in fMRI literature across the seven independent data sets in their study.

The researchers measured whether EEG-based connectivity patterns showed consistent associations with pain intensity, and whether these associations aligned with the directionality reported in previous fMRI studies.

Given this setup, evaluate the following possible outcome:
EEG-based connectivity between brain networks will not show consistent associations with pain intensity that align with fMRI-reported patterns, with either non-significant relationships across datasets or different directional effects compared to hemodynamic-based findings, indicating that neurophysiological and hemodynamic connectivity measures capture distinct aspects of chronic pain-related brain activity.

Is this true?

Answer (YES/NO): NO